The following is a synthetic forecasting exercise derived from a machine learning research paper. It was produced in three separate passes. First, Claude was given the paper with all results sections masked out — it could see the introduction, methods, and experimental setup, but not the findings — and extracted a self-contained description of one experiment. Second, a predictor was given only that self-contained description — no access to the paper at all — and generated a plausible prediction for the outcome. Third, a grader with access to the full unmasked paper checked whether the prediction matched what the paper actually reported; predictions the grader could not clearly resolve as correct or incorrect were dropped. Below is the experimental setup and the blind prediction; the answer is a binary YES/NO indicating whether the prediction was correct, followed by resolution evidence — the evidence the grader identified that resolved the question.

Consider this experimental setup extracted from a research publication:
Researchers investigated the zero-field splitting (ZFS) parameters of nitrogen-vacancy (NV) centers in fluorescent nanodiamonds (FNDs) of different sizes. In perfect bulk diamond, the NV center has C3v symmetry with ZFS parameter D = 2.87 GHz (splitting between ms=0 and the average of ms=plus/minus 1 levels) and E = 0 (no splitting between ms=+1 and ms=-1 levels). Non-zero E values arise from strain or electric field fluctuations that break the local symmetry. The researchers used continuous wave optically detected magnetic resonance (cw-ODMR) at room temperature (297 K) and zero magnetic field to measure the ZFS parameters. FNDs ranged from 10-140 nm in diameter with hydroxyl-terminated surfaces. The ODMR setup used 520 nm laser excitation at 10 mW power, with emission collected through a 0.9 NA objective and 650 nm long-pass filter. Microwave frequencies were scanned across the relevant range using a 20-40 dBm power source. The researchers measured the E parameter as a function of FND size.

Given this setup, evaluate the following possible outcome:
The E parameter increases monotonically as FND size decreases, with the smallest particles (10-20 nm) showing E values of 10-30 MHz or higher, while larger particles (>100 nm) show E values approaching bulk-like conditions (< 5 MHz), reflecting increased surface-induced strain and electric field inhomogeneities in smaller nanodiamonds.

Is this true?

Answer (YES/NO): NO